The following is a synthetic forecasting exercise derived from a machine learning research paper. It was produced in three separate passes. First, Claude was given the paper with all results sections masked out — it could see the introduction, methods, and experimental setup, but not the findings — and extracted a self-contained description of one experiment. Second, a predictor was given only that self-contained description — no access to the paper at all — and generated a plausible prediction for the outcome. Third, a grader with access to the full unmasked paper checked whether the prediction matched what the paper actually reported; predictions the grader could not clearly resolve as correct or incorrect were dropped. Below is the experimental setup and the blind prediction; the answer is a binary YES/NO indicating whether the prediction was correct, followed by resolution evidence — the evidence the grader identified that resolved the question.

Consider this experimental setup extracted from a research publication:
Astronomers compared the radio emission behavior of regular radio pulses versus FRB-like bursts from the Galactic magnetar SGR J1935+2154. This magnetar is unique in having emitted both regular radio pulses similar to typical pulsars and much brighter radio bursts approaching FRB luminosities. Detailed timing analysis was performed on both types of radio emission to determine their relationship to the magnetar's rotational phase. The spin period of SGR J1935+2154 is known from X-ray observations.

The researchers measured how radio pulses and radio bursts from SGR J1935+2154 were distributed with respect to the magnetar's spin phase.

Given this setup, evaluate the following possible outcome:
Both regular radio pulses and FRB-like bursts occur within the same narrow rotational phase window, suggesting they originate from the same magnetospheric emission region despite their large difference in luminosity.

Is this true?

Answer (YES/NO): NO